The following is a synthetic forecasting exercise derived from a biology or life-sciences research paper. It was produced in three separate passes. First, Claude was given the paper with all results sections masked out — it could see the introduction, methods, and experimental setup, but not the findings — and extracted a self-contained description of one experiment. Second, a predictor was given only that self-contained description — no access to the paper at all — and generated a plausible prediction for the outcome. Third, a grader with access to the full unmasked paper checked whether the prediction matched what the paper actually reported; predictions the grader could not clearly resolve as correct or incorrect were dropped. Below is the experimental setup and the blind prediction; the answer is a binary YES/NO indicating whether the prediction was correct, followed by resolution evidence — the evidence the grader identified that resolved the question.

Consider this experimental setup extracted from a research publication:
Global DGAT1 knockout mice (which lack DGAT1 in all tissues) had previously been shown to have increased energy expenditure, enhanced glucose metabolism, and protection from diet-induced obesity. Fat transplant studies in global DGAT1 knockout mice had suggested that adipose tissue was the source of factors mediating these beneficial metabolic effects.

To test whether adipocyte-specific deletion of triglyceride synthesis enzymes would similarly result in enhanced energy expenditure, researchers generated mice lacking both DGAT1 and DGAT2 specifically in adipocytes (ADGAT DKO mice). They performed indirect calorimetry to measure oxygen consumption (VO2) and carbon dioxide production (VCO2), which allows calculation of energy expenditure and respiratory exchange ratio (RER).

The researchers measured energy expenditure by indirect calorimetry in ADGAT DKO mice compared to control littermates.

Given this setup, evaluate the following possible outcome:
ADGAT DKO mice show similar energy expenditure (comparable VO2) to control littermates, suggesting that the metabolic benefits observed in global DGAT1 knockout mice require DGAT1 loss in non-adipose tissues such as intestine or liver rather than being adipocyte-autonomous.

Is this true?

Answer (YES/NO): NO